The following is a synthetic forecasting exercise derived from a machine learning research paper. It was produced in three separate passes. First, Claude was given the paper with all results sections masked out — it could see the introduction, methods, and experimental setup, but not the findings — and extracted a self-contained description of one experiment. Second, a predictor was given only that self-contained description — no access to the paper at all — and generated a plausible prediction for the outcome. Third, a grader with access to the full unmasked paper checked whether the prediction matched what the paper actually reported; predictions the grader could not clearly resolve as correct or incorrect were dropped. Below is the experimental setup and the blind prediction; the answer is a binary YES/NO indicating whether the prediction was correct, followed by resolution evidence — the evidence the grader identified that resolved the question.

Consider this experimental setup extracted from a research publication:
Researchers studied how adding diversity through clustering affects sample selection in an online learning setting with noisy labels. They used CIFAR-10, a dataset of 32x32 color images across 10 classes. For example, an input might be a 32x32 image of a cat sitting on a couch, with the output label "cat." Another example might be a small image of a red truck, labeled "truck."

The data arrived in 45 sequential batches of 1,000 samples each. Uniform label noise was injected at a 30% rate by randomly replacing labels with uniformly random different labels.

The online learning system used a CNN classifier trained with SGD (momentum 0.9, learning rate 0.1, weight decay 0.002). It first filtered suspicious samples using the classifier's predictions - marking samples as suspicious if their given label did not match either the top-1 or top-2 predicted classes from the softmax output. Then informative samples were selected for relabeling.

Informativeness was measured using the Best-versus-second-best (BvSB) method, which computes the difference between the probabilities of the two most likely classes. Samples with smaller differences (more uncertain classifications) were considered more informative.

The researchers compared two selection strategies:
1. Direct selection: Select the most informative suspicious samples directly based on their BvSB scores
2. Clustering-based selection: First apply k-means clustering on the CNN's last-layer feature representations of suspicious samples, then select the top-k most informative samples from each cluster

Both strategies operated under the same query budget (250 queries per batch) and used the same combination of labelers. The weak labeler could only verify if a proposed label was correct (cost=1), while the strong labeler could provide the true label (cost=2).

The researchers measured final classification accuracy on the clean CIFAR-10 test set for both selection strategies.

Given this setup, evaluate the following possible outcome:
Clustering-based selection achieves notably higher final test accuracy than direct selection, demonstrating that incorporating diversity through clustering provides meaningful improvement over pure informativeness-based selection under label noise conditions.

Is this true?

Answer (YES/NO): NO